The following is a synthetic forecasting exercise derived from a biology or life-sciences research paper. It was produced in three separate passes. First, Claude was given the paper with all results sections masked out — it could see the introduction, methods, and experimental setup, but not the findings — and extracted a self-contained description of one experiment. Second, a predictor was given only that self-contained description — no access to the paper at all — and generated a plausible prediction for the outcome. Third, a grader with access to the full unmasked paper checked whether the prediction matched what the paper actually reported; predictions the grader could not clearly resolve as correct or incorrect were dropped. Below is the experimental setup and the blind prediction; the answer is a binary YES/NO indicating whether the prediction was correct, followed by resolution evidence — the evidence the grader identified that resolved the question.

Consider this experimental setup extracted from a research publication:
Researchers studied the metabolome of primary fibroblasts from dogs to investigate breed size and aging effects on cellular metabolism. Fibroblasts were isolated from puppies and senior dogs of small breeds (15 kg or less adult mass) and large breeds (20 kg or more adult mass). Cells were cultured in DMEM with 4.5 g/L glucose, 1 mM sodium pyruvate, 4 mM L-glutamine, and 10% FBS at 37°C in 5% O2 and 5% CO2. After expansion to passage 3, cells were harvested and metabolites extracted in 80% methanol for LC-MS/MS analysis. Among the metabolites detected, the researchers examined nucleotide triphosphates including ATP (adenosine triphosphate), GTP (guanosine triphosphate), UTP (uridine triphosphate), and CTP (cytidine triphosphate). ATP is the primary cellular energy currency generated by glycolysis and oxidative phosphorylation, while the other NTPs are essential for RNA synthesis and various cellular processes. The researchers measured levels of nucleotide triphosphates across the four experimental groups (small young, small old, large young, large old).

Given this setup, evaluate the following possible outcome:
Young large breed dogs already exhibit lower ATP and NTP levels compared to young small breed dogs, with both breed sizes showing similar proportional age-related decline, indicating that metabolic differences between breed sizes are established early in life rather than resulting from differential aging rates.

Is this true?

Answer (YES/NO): NO